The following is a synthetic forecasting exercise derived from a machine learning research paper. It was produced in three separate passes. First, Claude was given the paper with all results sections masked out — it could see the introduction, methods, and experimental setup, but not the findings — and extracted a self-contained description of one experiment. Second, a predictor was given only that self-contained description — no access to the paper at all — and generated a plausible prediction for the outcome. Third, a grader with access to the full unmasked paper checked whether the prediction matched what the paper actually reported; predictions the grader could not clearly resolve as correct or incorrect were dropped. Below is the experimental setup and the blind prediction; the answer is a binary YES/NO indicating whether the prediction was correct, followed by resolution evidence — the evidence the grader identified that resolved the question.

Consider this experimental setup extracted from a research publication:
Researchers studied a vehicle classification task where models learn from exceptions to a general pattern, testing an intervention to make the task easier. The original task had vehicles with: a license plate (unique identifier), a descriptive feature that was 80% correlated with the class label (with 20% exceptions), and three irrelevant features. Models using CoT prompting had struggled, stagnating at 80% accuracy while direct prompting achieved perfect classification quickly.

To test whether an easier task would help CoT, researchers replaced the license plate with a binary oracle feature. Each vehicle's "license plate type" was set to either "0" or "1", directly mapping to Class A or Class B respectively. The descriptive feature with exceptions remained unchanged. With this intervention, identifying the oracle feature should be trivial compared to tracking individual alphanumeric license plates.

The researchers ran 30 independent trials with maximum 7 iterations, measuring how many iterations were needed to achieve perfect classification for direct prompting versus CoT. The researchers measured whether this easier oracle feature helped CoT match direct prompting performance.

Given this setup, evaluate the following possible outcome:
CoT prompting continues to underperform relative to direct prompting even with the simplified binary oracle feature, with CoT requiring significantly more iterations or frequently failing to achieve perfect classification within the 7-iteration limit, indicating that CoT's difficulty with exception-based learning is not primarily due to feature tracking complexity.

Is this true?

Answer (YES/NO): YES